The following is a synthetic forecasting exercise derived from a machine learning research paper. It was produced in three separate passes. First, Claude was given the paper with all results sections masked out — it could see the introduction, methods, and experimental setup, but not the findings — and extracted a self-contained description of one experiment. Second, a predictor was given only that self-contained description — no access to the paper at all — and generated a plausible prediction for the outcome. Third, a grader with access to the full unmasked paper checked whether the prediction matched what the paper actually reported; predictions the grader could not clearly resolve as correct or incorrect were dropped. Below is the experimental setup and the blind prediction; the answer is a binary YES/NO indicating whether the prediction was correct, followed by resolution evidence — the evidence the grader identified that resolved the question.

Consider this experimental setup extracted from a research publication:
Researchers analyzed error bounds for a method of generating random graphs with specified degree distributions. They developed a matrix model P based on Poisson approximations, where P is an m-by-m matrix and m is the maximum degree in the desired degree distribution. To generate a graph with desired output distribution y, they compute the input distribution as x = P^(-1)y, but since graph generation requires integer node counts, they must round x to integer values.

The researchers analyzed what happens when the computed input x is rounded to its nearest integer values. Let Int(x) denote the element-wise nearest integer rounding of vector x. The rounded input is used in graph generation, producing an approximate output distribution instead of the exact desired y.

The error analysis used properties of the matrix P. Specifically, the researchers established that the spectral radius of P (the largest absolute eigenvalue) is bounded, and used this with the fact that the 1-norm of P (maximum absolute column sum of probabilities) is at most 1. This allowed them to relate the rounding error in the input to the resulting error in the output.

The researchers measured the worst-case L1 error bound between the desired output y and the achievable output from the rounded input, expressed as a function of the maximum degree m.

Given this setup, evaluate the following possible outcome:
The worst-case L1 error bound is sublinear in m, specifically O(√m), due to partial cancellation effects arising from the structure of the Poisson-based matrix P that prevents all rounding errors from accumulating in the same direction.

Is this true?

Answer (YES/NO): NO